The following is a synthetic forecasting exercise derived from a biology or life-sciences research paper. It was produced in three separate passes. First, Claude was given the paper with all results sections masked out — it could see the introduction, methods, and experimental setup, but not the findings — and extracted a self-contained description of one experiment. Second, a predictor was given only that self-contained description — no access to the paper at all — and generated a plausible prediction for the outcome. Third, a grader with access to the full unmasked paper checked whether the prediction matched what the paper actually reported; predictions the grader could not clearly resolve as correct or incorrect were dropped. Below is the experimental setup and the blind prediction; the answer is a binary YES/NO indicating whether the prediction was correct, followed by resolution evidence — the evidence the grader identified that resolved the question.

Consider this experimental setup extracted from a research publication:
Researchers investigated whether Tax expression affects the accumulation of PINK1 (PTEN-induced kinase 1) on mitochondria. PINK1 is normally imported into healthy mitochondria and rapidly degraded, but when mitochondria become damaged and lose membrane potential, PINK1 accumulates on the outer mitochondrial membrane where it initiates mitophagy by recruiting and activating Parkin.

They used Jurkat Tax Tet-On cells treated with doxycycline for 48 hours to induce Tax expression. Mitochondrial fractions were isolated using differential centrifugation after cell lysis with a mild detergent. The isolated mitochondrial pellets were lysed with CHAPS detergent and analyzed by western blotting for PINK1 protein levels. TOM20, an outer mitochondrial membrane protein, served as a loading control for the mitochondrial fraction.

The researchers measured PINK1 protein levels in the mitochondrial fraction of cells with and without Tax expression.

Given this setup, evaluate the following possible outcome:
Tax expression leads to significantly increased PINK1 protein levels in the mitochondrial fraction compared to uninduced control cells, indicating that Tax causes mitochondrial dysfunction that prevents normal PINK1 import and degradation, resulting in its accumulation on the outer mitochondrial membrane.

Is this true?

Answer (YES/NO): NO